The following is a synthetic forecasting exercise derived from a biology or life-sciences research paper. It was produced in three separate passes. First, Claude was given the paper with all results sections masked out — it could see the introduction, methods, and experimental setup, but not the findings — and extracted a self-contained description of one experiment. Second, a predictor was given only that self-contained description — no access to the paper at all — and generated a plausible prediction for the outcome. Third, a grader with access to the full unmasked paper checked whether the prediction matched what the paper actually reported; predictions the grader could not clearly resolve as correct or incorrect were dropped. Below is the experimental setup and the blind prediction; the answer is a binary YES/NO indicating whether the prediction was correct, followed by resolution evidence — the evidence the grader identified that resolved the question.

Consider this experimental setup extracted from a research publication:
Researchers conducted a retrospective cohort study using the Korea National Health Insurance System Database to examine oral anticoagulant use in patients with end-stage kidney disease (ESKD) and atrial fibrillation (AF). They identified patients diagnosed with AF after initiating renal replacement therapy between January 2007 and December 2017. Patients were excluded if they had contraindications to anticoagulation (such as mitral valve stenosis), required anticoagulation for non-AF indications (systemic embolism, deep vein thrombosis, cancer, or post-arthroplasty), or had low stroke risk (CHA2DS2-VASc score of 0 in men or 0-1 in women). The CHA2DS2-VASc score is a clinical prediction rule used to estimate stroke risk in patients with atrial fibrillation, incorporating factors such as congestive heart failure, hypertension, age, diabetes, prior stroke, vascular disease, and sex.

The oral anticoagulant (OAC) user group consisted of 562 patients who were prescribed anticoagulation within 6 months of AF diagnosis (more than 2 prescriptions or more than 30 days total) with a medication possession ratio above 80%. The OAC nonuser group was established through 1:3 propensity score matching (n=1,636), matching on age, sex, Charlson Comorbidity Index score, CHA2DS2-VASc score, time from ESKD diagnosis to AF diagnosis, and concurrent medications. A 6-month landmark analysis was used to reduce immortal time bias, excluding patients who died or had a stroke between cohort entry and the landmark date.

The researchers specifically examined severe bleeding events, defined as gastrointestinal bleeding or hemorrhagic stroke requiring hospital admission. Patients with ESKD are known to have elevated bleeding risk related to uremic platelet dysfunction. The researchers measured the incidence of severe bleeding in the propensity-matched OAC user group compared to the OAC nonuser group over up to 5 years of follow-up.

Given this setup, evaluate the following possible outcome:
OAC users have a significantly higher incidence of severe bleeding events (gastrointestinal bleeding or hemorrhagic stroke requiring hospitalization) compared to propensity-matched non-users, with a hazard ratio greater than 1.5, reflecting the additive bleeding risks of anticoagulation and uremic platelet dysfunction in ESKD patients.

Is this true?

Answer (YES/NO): NO